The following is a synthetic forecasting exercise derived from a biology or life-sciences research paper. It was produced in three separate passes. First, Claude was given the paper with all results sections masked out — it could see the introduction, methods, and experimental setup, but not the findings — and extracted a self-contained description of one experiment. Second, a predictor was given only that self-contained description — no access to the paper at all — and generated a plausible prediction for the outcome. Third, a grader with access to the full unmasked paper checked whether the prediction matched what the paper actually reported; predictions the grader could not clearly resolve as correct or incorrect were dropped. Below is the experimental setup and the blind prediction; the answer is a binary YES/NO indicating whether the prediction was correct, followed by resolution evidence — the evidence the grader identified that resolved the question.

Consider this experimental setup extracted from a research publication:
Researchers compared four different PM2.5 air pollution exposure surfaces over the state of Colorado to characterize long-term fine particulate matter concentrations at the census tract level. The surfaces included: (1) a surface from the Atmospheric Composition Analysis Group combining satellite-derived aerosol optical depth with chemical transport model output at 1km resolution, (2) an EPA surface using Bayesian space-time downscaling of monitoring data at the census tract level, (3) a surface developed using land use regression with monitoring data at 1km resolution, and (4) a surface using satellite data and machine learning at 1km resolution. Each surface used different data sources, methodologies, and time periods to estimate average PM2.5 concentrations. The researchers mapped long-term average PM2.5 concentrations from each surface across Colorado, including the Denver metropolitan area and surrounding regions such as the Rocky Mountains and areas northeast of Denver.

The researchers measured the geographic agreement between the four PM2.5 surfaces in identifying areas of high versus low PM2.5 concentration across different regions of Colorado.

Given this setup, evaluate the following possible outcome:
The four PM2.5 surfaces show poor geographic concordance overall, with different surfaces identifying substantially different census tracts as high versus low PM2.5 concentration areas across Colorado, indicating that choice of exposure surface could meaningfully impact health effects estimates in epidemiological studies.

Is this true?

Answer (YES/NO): NO